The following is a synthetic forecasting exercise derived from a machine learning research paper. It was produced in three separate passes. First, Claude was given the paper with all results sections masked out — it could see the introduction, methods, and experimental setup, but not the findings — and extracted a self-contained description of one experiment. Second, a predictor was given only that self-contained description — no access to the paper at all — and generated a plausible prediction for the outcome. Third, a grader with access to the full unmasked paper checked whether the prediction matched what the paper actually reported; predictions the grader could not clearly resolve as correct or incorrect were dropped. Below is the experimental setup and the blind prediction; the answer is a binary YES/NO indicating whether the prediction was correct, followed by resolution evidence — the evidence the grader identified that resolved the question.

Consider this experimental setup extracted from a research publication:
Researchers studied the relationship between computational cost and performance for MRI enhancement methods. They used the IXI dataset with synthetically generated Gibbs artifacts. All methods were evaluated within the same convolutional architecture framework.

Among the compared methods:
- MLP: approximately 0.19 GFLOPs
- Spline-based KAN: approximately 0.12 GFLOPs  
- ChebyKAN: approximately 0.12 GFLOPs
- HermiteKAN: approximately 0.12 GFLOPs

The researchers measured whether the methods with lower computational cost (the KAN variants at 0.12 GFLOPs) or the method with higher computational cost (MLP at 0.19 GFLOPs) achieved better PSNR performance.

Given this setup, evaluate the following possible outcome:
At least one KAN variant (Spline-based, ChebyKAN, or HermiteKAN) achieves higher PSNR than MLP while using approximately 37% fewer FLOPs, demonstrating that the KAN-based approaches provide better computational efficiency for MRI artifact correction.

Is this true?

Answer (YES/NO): YES